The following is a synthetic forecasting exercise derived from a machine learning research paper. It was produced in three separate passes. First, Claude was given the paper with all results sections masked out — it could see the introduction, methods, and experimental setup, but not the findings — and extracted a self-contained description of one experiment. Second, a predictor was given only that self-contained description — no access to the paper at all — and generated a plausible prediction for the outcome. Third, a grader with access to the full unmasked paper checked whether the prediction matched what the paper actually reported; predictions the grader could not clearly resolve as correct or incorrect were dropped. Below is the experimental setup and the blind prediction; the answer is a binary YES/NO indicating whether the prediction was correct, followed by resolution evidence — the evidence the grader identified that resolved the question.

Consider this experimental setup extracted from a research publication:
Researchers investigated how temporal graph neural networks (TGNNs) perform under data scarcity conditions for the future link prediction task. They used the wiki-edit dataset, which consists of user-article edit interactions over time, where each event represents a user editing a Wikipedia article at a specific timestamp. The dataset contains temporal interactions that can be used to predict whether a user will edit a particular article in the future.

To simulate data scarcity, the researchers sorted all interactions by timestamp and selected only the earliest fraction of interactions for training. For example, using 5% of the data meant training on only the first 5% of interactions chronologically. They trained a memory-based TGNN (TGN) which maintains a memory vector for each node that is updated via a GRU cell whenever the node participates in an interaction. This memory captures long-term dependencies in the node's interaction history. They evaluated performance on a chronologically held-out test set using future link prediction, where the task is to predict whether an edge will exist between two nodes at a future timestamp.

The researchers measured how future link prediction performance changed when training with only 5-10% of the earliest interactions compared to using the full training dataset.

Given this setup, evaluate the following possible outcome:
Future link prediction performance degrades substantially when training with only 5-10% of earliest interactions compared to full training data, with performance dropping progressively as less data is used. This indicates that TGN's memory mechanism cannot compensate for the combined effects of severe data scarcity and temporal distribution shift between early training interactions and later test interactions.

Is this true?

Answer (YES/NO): YES